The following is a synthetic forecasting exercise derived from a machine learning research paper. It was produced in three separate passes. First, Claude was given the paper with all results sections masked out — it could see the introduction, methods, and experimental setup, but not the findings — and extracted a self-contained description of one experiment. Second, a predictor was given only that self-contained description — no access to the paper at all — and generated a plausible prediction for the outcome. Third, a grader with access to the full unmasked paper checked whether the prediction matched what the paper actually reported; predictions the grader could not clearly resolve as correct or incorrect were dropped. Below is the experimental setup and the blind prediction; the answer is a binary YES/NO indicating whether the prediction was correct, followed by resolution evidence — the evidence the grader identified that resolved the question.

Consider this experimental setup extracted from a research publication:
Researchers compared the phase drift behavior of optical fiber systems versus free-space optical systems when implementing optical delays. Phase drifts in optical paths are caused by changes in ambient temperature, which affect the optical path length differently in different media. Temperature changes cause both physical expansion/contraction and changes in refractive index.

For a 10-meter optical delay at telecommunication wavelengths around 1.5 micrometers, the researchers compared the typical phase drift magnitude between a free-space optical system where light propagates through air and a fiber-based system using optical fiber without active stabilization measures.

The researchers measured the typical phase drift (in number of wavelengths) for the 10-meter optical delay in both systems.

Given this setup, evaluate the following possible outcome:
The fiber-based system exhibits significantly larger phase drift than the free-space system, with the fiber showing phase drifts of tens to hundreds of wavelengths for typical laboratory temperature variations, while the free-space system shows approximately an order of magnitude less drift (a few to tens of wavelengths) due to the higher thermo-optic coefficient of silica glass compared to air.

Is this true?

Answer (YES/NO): NO